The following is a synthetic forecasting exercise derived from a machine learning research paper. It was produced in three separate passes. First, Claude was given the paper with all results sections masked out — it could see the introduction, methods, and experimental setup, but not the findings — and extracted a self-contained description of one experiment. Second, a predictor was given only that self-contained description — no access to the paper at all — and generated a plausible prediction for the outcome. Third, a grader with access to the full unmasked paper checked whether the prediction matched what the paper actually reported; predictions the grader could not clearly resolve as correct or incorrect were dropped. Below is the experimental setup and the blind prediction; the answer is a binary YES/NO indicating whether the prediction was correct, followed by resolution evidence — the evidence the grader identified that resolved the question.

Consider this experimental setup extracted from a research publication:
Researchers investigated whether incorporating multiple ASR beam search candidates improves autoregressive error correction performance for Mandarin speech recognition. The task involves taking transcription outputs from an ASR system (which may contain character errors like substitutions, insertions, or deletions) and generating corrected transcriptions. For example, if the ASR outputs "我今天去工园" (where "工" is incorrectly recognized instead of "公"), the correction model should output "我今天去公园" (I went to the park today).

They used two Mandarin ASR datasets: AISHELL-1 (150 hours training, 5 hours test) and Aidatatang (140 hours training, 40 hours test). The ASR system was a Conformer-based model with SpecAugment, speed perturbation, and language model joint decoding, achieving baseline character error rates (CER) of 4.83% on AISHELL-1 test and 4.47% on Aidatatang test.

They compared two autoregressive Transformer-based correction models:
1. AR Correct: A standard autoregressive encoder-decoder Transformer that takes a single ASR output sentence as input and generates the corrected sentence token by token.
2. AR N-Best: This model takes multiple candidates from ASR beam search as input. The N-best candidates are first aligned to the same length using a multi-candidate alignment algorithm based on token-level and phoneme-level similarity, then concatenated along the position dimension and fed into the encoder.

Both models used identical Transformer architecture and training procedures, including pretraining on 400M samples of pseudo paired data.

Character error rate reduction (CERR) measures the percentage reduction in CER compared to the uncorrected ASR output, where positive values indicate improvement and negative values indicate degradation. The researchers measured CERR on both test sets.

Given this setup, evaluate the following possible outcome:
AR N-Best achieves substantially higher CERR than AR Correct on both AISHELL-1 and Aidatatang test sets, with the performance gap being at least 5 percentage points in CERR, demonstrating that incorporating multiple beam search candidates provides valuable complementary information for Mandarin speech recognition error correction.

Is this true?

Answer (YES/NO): NO